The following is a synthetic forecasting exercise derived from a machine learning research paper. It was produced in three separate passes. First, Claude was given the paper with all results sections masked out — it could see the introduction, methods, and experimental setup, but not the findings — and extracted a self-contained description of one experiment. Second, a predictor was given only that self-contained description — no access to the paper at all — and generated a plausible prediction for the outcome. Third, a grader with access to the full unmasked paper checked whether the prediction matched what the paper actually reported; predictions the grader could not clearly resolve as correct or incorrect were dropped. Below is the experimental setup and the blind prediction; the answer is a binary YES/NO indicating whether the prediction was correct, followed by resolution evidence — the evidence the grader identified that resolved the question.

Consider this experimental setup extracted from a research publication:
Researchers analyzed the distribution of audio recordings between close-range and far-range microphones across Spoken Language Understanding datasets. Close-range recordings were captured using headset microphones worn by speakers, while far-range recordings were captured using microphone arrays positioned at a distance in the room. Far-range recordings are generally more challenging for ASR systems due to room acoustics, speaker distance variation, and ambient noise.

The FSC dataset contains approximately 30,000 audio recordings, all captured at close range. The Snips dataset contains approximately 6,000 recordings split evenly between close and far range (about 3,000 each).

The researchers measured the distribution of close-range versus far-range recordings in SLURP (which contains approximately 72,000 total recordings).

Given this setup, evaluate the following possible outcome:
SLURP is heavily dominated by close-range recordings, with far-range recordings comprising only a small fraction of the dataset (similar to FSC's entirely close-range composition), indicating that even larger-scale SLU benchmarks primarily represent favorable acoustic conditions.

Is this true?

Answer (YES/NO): NO